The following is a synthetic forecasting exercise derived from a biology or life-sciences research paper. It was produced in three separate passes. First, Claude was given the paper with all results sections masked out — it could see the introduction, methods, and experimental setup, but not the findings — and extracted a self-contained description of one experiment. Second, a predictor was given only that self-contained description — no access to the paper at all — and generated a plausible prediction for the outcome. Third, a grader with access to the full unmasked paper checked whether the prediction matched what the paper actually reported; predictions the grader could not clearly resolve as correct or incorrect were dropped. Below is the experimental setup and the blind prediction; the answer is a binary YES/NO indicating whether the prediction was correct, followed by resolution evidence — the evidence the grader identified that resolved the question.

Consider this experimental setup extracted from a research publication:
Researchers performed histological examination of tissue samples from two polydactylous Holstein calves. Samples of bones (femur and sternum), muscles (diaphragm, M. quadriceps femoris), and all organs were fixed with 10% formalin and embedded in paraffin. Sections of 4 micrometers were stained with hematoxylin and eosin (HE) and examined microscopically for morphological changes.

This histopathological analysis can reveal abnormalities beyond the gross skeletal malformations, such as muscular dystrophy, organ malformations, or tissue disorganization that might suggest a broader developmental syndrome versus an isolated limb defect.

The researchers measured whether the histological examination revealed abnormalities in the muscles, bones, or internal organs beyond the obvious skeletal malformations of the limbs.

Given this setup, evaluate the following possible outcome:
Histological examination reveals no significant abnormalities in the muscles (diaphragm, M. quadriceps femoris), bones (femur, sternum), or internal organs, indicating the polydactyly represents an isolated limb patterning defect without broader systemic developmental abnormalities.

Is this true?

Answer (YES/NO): YES